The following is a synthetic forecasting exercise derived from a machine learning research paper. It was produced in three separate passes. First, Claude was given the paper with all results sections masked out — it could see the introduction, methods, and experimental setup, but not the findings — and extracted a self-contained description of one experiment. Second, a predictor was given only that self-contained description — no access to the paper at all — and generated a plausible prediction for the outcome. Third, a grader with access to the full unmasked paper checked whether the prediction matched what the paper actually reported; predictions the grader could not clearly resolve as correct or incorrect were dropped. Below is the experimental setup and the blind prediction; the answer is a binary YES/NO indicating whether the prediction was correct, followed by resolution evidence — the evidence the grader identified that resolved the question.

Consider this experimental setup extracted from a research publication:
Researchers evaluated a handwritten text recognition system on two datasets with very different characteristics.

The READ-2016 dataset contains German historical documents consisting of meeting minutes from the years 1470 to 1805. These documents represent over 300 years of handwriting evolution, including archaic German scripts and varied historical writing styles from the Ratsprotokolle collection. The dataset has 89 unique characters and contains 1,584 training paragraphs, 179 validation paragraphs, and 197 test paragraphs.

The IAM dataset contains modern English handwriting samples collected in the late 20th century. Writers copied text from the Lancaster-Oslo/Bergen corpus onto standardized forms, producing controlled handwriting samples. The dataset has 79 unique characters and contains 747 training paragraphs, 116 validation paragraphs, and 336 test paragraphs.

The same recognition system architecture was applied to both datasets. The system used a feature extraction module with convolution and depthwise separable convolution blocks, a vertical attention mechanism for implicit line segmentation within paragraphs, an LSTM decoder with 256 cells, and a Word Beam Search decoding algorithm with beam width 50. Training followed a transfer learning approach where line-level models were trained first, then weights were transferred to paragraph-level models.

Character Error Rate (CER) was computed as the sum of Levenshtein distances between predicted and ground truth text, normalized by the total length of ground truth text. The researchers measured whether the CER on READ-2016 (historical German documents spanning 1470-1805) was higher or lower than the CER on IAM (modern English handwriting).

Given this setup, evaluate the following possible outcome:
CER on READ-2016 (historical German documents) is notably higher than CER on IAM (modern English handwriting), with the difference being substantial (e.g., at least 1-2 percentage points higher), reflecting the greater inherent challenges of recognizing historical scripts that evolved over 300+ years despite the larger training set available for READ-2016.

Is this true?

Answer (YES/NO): NO